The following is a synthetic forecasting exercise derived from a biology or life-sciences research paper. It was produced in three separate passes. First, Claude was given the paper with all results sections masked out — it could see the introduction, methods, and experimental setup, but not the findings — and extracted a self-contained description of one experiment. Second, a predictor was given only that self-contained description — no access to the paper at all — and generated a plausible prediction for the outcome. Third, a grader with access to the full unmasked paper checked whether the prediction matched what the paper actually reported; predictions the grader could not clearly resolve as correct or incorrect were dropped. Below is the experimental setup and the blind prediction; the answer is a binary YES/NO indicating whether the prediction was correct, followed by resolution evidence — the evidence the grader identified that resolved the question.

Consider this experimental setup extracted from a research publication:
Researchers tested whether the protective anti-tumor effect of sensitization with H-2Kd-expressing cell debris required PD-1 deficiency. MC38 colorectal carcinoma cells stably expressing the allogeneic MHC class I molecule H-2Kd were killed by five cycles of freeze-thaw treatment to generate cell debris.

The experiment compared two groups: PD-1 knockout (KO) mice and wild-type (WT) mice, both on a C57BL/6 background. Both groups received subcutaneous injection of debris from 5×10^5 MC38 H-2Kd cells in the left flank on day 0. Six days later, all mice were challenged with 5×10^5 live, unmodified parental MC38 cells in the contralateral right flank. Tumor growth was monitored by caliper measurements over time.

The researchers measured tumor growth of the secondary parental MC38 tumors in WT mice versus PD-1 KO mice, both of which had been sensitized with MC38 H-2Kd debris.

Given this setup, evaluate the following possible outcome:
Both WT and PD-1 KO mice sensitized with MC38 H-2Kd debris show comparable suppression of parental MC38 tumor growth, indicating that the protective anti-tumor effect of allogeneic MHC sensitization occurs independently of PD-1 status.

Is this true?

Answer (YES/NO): NO